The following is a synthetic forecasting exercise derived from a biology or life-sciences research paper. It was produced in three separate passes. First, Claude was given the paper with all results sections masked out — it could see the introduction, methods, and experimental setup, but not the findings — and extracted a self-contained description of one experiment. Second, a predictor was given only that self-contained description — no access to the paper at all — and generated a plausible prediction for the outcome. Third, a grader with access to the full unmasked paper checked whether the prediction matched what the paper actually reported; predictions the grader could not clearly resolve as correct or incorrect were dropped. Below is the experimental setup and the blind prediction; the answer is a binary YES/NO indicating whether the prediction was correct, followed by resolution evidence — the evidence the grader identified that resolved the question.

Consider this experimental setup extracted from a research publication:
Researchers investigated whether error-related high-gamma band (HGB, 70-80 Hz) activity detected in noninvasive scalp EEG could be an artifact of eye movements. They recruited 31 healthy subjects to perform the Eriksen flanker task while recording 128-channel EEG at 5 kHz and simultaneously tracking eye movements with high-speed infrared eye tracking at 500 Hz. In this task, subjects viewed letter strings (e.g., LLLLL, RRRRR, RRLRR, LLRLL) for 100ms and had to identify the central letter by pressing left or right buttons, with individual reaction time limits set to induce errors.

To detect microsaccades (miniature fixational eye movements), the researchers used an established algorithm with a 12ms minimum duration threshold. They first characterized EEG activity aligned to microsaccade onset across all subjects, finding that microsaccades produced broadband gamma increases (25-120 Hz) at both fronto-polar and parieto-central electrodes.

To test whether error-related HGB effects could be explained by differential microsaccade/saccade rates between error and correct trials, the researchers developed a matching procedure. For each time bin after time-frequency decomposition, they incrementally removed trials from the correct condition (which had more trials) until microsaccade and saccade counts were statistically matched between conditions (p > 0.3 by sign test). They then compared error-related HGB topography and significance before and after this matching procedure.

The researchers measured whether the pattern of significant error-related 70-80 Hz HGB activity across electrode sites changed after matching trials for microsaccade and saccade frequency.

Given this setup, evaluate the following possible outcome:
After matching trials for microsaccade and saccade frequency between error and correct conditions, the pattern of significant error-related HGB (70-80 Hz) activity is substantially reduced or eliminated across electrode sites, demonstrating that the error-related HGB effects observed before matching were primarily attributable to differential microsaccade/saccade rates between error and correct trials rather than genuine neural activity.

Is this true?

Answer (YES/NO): NO